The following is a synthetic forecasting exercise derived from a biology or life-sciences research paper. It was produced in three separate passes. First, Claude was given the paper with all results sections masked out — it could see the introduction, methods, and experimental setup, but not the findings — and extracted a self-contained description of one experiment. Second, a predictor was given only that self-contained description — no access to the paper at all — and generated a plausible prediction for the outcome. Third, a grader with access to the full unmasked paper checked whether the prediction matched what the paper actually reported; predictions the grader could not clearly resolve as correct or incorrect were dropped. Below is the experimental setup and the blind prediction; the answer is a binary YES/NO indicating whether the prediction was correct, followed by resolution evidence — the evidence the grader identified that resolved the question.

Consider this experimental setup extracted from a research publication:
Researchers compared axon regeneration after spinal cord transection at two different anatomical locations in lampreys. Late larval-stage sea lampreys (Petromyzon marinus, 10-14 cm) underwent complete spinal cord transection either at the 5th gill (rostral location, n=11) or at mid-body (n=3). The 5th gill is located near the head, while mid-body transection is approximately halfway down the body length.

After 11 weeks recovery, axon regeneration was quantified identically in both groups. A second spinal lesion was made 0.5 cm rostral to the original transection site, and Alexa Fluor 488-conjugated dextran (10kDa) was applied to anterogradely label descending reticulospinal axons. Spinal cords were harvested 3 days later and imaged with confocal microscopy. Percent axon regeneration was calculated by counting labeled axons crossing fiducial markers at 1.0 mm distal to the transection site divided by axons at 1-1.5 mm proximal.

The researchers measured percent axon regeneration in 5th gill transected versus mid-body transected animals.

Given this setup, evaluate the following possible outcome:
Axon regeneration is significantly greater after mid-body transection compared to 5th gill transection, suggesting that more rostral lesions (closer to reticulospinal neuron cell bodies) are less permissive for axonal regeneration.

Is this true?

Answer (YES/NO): NO